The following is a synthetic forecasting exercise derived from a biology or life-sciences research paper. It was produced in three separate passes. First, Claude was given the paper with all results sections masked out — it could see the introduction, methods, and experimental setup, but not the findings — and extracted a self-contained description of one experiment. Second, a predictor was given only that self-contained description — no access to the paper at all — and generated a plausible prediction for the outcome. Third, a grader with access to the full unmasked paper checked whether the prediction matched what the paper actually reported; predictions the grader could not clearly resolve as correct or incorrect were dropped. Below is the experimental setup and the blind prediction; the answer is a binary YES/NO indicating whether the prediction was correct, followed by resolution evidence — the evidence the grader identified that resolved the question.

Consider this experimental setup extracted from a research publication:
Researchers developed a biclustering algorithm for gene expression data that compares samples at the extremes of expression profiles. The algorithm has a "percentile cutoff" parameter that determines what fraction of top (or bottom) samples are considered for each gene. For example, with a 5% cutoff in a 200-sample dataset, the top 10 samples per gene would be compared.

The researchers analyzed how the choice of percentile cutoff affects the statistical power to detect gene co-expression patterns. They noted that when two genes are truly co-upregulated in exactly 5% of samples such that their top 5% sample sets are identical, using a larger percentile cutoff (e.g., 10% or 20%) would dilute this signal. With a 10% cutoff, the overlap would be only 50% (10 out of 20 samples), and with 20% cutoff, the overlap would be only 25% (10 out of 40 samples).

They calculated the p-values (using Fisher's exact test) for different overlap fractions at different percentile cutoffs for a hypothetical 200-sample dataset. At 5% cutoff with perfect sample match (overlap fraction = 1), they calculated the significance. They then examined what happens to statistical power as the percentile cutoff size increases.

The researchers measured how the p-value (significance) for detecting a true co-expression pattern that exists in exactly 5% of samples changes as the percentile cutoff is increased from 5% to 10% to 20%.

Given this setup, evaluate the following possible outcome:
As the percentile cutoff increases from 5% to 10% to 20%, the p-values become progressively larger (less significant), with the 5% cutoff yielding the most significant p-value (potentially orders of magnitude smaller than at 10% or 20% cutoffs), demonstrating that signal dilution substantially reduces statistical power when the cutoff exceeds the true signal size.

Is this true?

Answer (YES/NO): YES